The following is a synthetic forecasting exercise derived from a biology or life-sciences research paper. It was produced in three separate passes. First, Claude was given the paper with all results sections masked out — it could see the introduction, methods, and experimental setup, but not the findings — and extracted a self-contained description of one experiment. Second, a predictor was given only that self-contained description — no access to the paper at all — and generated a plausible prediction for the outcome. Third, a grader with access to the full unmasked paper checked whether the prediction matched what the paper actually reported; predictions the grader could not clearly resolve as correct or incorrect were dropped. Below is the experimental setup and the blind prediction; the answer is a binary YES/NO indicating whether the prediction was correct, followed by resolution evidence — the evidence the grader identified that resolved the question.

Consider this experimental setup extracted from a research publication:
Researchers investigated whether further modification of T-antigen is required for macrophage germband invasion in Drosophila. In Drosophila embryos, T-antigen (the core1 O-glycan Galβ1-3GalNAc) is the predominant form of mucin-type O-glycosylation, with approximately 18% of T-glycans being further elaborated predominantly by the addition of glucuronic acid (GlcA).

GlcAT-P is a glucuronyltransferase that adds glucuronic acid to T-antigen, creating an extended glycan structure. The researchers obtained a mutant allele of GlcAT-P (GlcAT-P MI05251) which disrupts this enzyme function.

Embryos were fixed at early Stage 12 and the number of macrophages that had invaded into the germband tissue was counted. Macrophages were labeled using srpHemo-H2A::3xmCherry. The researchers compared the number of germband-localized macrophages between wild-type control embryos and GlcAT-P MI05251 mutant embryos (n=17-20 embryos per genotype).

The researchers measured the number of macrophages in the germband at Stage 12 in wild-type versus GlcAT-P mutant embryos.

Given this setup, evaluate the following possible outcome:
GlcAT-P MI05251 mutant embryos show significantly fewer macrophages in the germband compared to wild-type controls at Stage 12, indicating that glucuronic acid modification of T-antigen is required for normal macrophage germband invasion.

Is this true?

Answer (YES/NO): NO